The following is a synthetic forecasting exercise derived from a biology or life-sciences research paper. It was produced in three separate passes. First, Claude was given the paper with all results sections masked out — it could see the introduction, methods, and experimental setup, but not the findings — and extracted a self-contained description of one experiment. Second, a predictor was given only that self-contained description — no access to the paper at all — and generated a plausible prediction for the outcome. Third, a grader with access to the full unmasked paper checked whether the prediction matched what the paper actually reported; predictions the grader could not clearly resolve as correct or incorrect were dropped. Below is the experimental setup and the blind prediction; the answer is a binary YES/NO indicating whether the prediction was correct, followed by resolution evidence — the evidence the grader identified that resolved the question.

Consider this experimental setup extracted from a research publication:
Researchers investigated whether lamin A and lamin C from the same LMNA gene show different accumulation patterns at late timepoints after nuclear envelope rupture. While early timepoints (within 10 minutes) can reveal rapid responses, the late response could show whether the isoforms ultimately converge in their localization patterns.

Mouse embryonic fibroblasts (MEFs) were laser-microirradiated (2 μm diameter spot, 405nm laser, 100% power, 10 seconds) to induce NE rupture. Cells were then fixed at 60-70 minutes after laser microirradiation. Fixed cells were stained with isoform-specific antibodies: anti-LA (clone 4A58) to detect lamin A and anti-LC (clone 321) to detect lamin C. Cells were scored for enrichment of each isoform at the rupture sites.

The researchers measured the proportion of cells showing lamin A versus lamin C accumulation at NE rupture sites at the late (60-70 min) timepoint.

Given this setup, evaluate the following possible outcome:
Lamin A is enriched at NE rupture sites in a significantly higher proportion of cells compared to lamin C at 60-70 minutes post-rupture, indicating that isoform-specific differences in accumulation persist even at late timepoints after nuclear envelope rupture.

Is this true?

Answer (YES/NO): NO